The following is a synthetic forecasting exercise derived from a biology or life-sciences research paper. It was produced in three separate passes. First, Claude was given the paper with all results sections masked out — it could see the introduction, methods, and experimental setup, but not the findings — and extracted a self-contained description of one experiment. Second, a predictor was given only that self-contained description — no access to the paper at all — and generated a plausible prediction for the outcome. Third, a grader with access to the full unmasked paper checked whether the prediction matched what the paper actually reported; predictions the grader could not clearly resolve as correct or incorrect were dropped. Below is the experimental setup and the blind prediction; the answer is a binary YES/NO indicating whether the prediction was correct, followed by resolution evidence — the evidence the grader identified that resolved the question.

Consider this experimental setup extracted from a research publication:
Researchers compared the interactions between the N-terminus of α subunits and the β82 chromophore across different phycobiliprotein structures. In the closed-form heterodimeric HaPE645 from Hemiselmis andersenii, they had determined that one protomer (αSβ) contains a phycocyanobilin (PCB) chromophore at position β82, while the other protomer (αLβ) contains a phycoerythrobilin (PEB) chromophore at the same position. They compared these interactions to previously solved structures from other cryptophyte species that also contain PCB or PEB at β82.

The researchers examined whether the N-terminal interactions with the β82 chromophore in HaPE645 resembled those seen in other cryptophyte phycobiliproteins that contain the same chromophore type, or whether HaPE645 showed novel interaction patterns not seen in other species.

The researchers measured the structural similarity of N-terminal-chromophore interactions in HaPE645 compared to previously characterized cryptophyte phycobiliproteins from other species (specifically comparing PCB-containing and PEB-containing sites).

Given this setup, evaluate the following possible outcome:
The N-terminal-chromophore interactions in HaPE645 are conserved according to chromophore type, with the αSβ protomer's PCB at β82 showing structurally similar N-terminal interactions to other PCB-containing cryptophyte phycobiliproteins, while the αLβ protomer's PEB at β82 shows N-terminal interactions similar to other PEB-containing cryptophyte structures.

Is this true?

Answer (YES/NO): NO